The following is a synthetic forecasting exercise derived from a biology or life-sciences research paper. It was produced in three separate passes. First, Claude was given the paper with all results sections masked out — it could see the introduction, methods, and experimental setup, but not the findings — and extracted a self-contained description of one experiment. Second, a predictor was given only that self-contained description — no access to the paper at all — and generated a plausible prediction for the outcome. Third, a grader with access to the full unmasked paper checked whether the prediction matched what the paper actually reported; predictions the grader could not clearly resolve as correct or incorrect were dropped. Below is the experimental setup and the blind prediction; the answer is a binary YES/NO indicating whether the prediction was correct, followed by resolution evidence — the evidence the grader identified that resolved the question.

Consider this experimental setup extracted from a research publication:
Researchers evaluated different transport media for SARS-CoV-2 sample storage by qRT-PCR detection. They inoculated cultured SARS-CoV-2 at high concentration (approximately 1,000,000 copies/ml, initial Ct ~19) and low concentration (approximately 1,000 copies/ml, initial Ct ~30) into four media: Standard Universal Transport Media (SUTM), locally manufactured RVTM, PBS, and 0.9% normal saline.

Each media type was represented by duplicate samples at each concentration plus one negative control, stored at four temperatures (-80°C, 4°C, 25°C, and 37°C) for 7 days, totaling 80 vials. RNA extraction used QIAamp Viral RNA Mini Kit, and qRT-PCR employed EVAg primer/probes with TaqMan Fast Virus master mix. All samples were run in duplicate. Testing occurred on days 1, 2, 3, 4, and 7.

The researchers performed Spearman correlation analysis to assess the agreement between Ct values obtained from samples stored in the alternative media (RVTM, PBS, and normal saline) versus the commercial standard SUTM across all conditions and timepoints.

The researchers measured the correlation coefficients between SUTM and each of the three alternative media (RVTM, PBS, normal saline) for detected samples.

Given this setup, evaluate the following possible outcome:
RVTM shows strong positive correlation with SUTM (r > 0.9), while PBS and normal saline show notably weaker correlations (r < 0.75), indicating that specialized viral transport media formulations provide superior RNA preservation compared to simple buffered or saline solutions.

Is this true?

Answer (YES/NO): NO